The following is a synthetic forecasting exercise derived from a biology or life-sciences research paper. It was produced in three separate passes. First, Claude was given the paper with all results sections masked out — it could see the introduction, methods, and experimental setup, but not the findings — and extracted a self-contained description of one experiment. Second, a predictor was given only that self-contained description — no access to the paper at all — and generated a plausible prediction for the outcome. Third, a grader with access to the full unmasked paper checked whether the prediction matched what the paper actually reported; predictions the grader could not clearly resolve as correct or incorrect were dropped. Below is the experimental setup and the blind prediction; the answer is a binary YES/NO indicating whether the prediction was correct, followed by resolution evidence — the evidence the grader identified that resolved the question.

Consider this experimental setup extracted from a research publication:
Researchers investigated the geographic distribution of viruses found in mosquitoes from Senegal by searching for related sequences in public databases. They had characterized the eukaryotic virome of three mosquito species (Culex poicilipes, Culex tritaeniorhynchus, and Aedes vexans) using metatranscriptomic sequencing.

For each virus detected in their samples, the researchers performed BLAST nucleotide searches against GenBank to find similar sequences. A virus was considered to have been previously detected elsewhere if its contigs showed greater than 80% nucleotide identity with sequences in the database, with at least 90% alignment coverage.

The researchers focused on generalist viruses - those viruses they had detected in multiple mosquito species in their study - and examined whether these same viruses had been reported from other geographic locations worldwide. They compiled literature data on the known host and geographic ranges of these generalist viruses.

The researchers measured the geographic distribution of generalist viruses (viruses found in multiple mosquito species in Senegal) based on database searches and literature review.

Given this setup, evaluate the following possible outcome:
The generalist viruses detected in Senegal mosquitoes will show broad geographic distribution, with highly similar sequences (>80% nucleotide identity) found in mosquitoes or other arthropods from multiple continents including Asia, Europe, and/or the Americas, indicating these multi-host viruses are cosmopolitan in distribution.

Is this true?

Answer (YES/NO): YES